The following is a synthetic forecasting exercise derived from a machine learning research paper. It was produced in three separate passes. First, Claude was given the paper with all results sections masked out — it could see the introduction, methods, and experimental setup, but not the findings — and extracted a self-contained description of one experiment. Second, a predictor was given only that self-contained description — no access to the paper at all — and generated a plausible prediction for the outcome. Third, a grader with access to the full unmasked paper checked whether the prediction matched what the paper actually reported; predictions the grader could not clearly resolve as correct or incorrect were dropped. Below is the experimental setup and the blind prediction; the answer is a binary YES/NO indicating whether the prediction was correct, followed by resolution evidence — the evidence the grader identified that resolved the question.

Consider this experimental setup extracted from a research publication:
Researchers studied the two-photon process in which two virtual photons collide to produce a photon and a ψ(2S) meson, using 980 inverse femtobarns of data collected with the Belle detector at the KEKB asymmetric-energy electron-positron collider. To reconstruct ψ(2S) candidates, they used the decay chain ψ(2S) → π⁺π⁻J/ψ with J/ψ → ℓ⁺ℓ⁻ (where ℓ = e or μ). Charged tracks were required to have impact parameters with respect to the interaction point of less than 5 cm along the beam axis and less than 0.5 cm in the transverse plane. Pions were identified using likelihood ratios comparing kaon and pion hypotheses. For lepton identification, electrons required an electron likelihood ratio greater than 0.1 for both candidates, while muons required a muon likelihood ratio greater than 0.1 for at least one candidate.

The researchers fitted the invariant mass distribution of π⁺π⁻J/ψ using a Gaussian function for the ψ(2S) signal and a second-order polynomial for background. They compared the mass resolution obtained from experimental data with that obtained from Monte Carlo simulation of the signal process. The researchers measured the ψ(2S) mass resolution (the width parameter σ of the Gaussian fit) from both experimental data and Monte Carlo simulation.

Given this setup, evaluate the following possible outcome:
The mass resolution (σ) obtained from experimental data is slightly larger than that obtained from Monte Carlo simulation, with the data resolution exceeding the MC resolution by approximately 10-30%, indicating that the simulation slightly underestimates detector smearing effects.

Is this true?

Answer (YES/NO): YES